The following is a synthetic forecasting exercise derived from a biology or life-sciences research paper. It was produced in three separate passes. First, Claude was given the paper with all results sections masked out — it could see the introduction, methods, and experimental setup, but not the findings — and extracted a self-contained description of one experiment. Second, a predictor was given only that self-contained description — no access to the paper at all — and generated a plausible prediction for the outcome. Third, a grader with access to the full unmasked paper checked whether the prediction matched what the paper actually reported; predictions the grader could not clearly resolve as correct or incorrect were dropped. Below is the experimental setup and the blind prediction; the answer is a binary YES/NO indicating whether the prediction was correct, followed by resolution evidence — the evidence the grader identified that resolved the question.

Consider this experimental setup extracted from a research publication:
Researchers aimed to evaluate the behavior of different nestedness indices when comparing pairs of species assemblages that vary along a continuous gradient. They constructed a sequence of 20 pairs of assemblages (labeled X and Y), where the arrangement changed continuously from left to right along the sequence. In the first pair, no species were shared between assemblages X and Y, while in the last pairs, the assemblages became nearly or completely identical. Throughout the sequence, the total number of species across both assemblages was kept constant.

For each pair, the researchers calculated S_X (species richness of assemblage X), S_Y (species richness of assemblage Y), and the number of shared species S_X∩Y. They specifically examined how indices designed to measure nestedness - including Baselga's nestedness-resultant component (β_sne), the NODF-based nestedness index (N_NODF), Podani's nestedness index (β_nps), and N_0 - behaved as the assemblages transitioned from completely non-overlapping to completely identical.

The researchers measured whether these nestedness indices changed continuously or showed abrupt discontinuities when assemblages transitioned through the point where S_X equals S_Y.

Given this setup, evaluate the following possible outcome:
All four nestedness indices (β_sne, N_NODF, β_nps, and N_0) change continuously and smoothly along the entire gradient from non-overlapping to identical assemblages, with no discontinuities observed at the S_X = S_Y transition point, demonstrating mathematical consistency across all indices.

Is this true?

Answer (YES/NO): NO